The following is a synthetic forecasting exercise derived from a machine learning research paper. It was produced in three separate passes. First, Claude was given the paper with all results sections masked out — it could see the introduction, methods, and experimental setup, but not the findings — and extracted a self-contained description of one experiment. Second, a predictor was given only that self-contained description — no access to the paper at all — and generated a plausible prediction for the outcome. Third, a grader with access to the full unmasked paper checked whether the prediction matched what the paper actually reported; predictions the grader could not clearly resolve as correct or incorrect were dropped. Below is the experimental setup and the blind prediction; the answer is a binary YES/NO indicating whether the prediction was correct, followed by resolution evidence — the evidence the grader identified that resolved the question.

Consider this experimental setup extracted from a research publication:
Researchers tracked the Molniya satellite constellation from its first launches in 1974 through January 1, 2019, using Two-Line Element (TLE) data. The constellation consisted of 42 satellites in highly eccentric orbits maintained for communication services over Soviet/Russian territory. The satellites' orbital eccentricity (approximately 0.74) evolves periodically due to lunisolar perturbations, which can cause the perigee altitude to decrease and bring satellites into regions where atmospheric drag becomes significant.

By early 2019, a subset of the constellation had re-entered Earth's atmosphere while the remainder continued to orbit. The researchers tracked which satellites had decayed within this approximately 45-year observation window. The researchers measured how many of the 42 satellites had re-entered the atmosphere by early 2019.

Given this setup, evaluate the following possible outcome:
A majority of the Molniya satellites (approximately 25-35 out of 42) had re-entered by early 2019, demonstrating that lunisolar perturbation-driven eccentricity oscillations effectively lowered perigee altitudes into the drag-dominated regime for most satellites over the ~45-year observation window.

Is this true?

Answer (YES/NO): NO